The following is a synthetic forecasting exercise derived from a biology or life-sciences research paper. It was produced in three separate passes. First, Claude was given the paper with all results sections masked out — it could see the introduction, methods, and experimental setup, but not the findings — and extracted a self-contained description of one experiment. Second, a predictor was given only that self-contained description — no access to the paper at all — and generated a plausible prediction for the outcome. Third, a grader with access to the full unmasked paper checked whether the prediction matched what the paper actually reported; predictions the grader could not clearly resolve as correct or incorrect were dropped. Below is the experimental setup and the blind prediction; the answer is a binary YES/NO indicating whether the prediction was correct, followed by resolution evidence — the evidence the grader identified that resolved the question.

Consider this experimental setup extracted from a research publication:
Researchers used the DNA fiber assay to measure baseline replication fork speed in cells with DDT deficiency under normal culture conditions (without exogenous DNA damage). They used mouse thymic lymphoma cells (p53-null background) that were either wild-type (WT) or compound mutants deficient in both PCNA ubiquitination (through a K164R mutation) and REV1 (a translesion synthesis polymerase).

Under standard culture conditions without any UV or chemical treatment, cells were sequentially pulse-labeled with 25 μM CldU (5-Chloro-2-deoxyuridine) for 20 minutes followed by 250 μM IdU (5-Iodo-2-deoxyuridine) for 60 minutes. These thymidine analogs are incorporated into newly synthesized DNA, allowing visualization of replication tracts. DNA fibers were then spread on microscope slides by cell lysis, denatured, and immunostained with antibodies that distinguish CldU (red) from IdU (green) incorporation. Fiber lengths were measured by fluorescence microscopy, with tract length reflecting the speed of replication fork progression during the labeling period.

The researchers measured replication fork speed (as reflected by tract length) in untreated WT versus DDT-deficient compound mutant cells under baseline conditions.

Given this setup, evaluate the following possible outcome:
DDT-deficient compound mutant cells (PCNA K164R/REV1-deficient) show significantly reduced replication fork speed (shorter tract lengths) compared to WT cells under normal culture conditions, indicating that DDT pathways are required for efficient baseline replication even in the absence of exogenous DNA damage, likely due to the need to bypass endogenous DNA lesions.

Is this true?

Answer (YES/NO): NO